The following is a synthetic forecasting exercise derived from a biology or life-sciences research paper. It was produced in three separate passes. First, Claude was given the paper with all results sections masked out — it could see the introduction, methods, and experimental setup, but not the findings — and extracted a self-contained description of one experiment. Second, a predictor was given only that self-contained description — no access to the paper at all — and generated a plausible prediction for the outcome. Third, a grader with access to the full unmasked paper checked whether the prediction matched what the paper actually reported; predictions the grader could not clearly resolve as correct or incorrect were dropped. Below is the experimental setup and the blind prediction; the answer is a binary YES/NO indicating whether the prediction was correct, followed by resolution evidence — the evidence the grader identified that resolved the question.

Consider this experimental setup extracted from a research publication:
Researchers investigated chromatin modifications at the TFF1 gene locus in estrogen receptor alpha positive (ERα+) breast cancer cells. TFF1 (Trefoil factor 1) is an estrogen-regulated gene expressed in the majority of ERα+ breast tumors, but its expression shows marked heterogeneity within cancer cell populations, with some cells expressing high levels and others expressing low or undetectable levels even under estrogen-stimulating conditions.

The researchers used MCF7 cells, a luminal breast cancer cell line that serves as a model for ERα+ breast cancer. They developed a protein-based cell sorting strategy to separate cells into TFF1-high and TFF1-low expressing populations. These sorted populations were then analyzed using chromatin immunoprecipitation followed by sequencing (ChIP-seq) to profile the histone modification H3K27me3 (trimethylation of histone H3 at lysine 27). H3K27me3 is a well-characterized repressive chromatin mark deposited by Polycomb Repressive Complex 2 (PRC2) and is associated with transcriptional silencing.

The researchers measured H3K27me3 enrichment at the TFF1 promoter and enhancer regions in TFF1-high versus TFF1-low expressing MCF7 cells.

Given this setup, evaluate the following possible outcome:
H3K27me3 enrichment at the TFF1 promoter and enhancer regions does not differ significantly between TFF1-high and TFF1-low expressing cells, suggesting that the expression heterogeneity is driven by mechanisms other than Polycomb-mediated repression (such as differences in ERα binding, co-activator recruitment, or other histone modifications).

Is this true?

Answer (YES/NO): NO